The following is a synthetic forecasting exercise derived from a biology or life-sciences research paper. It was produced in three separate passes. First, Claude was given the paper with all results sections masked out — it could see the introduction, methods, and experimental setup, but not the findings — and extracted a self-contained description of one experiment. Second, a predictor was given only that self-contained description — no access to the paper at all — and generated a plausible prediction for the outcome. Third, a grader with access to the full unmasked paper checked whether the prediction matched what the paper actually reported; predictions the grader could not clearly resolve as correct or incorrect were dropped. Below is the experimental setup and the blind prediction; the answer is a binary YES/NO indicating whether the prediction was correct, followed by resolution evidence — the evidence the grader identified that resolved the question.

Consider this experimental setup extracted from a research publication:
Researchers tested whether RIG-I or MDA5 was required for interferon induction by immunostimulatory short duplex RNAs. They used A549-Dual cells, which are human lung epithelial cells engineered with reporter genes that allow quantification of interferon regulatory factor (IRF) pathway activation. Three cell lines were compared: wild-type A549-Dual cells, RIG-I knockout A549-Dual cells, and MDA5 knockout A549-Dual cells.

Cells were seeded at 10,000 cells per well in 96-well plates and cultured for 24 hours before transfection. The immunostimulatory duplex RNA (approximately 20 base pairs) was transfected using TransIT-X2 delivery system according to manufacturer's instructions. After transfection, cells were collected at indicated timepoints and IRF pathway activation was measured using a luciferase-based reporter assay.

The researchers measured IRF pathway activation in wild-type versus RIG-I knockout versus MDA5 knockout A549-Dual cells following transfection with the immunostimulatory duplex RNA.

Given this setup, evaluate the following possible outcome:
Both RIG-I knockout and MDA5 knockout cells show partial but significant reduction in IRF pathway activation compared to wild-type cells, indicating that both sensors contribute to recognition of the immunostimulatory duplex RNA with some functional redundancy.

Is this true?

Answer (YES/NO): NO